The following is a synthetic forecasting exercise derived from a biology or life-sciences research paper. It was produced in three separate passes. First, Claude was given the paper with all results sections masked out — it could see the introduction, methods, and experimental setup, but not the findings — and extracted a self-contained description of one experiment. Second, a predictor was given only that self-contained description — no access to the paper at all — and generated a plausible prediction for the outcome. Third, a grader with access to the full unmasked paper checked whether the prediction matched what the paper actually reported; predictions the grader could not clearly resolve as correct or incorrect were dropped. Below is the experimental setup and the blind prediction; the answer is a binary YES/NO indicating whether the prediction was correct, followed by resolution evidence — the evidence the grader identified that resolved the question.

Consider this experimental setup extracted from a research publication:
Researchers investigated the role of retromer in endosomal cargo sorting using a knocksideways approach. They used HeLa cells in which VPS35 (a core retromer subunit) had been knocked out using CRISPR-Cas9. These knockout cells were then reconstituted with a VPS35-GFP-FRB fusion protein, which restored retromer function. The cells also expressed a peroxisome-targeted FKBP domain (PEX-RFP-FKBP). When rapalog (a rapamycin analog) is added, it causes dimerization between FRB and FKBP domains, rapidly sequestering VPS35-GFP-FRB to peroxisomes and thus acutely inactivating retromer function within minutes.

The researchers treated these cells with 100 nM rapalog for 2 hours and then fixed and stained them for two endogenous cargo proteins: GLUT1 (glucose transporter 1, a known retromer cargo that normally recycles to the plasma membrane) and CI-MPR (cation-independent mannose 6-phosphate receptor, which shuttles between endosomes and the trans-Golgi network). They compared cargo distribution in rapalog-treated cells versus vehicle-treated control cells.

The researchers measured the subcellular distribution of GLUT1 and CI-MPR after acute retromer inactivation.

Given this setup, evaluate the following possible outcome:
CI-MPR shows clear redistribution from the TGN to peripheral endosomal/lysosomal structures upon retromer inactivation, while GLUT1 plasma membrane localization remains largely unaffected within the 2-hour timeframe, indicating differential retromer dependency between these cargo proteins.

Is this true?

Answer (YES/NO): NO